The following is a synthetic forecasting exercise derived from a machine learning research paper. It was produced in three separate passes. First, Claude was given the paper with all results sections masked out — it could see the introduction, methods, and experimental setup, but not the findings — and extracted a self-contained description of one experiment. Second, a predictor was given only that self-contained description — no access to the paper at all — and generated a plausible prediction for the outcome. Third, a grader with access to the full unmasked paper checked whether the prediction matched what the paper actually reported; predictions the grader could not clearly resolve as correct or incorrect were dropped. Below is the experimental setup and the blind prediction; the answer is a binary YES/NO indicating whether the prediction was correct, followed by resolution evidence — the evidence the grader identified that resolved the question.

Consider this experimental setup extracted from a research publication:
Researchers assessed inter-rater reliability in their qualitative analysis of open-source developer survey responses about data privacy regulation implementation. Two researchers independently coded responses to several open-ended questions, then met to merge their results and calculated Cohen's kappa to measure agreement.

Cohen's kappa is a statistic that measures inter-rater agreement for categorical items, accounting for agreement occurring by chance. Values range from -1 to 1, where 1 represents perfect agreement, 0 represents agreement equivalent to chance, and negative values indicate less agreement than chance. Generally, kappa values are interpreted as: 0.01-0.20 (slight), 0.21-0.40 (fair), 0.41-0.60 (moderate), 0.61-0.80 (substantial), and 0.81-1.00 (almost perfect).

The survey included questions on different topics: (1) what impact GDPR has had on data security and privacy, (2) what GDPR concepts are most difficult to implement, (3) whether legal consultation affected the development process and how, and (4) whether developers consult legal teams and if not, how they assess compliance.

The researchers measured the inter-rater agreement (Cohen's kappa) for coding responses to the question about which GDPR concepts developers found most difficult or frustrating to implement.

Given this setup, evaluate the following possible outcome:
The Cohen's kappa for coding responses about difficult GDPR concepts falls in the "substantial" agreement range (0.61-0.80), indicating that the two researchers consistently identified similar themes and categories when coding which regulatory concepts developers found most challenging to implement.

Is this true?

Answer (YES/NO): NO